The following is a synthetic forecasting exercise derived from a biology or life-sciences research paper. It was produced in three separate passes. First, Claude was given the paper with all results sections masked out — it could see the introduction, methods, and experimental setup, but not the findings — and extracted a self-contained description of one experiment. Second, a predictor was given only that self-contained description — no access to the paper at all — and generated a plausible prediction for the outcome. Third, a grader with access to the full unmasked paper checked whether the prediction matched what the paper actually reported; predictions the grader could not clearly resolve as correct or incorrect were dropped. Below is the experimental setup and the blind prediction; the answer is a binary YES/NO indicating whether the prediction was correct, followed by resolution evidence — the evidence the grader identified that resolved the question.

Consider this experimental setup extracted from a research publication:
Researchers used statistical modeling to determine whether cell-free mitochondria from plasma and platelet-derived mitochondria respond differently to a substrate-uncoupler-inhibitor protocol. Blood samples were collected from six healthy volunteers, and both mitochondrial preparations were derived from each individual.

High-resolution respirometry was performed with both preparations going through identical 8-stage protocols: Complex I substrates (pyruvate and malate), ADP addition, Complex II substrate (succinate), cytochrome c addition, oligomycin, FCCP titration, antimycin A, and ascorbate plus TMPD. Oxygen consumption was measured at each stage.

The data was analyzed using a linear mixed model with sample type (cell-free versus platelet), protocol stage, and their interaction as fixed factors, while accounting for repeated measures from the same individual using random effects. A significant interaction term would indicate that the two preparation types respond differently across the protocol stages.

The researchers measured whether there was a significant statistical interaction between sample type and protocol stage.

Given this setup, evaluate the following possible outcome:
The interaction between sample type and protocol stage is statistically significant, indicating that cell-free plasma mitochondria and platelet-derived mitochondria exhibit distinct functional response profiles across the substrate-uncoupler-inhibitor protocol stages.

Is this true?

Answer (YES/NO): YES